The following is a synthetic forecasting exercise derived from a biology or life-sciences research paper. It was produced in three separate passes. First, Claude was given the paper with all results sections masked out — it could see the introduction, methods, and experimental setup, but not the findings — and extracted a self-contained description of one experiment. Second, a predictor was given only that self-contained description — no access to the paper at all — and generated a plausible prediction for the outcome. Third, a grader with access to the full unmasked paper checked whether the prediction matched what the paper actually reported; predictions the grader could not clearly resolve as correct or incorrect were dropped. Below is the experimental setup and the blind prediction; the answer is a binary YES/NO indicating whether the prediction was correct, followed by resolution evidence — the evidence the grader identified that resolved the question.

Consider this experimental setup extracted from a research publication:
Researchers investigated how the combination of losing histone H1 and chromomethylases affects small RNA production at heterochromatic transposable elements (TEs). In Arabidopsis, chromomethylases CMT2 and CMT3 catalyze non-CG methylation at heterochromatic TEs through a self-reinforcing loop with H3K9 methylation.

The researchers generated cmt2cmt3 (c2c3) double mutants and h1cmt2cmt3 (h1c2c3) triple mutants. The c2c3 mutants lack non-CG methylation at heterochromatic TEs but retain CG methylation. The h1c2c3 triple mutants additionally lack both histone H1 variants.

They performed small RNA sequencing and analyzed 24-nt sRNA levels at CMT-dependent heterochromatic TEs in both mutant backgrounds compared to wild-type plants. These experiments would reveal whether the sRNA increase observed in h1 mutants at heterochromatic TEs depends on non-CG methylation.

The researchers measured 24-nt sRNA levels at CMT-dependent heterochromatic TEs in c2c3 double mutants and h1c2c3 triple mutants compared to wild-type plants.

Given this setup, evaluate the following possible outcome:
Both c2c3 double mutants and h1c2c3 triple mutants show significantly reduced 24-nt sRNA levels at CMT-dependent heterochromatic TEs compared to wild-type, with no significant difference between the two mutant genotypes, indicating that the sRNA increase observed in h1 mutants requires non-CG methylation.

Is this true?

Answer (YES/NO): YES